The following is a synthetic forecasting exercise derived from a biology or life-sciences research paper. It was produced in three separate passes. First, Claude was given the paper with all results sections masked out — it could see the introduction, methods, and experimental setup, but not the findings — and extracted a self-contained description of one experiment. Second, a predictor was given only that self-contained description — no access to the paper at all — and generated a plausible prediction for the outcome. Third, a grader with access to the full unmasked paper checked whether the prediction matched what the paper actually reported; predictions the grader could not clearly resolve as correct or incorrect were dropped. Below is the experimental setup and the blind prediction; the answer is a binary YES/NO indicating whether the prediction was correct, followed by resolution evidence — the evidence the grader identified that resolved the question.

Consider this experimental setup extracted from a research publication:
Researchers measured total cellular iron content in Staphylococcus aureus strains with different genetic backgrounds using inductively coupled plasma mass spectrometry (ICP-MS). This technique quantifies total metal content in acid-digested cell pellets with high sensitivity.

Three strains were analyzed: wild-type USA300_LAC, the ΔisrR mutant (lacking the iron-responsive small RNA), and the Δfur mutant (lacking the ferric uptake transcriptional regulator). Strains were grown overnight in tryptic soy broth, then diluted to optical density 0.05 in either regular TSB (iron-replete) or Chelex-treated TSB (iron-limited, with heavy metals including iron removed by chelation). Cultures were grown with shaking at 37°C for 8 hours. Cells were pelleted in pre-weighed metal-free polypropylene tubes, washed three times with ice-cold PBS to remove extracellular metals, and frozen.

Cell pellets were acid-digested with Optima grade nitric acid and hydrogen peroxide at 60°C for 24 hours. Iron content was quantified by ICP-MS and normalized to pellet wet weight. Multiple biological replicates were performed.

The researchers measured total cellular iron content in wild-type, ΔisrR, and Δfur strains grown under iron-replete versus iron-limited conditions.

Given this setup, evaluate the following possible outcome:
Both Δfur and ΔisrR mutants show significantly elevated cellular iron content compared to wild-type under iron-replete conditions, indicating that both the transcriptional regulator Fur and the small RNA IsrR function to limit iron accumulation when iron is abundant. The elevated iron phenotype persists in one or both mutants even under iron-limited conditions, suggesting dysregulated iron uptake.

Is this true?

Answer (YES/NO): YES